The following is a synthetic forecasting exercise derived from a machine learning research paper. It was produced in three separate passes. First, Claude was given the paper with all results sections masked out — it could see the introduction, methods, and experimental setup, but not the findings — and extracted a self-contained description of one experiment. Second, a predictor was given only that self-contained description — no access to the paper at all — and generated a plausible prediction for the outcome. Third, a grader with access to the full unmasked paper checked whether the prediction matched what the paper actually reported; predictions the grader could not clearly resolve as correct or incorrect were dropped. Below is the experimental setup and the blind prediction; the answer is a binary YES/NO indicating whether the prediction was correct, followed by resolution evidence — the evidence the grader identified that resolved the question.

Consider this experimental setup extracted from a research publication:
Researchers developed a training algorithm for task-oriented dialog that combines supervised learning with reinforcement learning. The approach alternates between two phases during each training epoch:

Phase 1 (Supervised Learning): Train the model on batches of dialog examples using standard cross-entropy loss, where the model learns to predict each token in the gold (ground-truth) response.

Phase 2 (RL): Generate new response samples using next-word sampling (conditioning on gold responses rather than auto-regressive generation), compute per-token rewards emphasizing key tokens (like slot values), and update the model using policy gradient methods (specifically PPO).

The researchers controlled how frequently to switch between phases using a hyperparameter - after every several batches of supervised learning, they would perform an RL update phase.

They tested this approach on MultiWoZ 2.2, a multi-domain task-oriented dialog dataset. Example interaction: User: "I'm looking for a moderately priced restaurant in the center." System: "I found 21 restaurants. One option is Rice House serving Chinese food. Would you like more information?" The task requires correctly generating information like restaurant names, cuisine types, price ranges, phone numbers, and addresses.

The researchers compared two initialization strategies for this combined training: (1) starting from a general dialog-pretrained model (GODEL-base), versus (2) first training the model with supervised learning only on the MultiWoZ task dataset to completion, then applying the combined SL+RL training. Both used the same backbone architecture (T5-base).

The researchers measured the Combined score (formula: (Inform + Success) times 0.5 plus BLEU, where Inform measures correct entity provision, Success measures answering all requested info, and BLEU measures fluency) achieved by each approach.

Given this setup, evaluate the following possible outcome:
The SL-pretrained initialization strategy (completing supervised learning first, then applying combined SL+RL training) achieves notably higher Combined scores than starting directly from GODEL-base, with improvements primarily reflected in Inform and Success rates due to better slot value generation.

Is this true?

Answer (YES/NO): YES